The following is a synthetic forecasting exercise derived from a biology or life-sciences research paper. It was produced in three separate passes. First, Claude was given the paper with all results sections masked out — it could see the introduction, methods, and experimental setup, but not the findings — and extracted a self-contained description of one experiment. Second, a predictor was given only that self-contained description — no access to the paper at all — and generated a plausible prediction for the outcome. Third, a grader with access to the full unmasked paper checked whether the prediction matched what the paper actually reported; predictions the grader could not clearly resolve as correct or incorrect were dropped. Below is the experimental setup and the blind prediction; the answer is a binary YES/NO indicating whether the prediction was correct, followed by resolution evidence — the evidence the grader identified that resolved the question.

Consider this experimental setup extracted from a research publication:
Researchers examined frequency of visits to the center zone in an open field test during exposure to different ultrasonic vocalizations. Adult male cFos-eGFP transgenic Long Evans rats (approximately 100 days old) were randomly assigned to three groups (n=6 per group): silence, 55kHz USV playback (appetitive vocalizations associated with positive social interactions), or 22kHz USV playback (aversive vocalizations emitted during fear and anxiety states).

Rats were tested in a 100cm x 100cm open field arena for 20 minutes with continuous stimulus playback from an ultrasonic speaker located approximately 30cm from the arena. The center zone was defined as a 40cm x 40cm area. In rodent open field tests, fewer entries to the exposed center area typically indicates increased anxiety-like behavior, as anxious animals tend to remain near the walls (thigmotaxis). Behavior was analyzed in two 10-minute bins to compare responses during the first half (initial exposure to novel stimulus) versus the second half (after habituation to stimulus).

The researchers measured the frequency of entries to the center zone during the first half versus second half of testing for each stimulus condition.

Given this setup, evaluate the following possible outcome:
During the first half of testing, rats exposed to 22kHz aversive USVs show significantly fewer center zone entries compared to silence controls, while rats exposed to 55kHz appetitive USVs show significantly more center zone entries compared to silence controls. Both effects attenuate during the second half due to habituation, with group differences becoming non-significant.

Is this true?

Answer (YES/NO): NO